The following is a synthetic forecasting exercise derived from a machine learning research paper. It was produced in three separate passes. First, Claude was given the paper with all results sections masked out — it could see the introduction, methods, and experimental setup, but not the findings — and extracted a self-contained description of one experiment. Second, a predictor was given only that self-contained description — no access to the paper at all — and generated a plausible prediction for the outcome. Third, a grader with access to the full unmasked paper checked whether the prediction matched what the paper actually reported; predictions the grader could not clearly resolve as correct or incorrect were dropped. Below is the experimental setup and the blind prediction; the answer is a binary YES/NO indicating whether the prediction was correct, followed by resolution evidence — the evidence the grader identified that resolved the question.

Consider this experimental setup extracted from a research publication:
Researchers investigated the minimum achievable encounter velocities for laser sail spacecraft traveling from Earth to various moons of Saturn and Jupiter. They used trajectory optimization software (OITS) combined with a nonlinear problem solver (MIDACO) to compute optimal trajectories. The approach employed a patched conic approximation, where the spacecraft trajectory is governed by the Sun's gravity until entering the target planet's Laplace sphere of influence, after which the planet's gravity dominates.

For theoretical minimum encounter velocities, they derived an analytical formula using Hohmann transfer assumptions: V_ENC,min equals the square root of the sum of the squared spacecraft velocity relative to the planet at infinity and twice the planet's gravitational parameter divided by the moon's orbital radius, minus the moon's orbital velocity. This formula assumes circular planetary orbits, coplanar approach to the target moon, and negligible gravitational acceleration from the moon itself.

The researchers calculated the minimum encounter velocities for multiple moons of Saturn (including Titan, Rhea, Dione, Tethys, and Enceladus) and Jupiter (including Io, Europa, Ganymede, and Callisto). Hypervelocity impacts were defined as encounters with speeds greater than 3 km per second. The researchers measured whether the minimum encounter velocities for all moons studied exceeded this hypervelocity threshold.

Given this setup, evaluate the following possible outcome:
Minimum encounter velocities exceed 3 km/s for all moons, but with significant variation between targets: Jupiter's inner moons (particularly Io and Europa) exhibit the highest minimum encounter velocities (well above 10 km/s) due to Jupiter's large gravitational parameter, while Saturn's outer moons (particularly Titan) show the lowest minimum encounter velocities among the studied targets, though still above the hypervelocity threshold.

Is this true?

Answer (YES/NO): NO